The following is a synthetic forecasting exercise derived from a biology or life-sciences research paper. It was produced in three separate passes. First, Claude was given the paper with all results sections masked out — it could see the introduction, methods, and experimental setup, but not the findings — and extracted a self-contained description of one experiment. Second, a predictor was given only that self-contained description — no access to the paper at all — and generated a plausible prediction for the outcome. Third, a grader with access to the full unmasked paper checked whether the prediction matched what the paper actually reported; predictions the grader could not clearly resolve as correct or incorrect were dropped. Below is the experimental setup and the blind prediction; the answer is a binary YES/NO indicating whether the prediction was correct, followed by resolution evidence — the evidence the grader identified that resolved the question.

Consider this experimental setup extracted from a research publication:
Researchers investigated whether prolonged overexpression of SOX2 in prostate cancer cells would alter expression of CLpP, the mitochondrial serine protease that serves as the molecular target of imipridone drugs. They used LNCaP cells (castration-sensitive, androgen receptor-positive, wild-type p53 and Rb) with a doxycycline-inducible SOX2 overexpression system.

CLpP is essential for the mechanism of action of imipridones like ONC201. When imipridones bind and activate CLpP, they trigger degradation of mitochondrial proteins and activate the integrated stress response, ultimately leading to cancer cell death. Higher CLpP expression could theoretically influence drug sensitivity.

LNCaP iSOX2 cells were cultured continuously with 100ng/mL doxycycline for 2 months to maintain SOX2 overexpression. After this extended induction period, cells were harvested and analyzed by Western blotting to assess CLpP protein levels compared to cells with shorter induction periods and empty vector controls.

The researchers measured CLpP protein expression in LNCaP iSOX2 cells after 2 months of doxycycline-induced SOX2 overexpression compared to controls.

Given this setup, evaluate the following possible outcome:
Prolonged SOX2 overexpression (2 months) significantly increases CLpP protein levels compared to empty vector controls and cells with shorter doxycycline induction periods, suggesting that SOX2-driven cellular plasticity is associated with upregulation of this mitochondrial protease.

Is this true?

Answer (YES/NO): NO